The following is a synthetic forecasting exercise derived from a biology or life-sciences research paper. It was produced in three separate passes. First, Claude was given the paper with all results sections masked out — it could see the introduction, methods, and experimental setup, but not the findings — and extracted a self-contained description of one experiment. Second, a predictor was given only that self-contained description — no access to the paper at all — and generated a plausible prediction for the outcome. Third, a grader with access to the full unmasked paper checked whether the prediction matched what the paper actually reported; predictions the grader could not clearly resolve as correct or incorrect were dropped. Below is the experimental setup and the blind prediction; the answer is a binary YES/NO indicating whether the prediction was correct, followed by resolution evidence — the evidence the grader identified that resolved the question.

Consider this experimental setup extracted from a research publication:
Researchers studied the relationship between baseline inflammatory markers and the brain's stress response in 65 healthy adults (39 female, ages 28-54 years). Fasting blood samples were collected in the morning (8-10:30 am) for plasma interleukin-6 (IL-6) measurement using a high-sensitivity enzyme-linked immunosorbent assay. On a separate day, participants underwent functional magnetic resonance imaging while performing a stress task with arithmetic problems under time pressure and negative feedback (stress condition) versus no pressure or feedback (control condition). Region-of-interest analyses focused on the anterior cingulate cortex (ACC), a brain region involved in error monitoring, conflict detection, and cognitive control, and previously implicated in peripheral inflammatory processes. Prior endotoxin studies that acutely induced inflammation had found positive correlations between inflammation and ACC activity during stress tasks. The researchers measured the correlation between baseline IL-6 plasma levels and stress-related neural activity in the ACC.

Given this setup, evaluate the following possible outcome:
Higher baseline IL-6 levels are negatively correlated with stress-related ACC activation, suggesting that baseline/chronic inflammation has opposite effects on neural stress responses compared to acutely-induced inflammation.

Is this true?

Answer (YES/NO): NO